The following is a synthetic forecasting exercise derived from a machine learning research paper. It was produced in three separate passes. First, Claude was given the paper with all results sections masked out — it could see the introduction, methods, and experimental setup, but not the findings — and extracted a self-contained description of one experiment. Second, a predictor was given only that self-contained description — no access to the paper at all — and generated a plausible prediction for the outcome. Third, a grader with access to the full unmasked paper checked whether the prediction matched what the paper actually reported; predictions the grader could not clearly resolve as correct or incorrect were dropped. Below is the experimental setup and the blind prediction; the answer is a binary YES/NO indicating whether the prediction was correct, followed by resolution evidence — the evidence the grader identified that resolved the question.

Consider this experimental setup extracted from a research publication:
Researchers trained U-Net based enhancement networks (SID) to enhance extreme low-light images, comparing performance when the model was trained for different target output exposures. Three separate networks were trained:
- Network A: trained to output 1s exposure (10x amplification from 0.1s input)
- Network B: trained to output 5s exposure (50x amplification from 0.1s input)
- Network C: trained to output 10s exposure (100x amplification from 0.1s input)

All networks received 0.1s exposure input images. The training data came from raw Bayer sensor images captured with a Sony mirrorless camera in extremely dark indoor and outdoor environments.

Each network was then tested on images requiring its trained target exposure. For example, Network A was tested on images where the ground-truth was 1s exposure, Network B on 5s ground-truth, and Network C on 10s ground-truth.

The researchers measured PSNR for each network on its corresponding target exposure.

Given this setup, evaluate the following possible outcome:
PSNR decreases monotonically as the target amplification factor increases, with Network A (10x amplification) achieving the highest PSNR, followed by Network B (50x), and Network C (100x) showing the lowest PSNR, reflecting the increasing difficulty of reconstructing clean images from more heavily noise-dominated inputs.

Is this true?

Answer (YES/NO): YES